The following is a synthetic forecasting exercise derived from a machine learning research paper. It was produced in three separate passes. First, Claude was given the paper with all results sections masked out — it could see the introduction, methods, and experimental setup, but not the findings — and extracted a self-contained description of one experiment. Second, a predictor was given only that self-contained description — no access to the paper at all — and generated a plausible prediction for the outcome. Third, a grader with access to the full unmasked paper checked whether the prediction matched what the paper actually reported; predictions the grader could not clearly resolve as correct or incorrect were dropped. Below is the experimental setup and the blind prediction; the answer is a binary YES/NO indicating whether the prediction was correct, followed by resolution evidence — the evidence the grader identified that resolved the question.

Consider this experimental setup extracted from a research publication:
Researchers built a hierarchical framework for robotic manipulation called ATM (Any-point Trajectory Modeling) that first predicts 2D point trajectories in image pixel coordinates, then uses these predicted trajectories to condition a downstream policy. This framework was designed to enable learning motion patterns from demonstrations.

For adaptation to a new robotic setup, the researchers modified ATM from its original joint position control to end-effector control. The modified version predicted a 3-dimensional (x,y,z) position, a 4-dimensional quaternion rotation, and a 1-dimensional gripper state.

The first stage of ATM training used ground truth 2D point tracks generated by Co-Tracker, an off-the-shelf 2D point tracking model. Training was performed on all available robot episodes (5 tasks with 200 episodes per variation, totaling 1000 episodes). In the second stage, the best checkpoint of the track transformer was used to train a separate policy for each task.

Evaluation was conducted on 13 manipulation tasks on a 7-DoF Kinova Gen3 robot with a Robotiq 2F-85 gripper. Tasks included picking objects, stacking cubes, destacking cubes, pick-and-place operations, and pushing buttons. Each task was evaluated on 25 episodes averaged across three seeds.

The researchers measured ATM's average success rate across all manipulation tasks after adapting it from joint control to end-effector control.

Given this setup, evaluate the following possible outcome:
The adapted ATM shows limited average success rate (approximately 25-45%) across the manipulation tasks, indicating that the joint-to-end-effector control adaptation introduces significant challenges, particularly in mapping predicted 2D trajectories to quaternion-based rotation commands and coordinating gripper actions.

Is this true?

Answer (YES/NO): NO